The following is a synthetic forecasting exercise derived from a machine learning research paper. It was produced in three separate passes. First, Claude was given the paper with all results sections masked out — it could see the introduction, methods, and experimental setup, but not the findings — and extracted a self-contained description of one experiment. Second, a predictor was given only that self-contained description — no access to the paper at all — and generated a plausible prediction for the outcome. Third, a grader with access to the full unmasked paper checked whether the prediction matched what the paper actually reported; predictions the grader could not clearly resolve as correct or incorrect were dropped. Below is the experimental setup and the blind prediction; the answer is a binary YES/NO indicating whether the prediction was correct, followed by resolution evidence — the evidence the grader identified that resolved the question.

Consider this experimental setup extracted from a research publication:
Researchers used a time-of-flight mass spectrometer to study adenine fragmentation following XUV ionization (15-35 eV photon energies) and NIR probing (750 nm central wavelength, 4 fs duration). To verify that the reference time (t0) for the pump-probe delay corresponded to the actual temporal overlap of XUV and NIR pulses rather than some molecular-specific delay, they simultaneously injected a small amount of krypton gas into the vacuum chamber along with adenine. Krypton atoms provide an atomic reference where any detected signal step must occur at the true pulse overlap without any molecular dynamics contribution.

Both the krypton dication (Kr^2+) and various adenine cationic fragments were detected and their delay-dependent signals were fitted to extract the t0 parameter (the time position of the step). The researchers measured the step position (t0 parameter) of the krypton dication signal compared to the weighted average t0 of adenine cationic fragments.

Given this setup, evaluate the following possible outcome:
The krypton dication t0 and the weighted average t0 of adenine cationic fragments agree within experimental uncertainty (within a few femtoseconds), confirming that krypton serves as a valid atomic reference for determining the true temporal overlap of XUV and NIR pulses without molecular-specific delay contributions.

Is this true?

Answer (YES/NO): YES